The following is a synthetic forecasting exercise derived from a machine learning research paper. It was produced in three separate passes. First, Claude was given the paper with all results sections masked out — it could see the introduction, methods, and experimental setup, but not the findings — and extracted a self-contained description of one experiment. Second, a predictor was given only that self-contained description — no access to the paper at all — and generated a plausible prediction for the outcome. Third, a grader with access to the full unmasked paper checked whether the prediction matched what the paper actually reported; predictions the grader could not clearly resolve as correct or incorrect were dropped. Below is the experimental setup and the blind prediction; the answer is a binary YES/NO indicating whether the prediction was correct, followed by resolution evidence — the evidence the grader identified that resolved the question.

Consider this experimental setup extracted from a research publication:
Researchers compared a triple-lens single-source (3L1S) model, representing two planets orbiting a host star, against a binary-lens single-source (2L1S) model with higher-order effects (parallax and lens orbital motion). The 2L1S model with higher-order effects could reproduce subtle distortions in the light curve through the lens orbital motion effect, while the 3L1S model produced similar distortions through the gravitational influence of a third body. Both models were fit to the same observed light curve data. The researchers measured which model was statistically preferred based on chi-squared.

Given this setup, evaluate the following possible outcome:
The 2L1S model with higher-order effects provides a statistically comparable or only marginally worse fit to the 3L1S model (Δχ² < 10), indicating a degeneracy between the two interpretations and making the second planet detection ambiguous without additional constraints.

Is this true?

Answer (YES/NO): NO